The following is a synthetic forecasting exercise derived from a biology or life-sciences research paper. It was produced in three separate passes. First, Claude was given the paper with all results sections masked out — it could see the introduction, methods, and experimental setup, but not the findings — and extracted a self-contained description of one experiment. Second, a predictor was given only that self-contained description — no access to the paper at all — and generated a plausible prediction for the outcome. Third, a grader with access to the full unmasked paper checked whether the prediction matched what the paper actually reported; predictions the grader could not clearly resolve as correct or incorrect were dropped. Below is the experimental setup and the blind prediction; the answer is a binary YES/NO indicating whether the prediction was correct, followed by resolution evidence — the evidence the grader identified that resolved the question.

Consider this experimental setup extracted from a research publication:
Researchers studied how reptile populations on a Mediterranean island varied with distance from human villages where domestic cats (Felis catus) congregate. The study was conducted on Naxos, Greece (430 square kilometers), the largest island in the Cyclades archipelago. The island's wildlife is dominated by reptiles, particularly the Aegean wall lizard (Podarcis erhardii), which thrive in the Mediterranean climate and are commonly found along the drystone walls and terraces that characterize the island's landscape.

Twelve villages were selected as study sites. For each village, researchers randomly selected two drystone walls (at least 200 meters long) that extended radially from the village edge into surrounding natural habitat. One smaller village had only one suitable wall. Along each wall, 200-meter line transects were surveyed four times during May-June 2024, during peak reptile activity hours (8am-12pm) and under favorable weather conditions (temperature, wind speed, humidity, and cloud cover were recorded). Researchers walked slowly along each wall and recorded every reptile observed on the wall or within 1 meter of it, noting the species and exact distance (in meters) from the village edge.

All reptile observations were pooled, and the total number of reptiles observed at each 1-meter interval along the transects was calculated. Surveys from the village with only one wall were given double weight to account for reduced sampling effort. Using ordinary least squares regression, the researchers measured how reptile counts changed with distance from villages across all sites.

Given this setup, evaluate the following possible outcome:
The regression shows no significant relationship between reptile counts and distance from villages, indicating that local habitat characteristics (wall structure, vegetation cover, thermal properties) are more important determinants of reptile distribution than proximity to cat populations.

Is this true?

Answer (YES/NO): NO